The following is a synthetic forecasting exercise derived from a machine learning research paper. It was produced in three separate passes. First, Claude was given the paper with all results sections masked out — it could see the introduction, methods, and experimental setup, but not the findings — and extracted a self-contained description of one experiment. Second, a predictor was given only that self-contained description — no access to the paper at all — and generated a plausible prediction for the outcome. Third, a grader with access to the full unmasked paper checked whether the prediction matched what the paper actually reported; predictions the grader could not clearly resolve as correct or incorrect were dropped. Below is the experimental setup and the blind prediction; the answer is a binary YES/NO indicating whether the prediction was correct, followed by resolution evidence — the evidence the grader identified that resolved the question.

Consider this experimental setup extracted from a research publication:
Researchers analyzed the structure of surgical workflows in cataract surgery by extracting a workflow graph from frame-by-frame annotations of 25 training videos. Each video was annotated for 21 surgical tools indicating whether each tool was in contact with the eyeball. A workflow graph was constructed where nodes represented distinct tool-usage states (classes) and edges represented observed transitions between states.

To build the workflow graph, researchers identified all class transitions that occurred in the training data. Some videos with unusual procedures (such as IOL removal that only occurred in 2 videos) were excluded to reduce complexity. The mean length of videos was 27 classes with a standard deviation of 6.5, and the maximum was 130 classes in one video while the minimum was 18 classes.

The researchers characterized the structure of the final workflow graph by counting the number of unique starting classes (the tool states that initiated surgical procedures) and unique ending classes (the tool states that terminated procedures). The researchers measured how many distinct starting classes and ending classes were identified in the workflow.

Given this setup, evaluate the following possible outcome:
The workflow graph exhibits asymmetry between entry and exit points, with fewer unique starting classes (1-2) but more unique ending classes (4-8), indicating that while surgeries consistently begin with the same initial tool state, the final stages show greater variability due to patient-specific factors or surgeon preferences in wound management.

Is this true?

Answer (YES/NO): NO